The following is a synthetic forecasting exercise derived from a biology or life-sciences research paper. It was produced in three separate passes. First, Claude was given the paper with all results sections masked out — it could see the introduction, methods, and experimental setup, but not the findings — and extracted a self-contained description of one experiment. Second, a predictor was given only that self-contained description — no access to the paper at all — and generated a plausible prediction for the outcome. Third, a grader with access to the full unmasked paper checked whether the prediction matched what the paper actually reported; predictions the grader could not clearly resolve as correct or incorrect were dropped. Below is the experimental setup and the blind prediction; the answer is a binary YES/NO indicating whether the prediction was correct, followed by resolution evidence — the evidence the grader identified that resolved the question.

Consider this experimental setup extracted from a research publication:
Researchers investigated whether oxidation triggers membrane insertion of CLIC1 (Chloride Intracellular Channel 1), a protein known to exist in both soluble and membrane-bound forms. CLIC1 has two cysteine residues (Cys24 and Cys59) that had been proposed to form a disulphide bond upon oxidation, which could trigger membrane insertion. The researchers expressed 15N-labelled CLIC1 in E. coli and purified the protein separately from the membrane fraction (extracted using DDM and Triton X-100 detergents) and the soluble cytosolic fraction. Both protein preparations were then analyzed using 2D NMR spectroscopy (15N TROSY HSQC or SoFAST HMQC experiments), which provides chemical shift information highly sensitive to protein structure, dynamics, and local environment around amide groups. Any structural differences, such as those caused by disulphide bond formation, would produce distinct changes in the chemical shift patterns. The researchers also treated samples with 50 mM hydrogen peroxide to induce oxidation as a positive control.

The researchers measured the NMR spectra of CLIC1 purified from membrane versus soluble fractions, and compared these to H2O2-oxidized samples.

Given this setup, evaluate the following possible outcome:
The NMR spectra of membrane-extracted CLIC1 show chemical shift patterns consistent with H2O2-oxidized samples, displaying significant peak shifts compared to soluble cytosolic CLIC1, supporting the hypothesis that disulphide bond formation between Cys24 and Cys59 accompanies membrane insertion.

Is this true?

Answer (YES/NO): NO